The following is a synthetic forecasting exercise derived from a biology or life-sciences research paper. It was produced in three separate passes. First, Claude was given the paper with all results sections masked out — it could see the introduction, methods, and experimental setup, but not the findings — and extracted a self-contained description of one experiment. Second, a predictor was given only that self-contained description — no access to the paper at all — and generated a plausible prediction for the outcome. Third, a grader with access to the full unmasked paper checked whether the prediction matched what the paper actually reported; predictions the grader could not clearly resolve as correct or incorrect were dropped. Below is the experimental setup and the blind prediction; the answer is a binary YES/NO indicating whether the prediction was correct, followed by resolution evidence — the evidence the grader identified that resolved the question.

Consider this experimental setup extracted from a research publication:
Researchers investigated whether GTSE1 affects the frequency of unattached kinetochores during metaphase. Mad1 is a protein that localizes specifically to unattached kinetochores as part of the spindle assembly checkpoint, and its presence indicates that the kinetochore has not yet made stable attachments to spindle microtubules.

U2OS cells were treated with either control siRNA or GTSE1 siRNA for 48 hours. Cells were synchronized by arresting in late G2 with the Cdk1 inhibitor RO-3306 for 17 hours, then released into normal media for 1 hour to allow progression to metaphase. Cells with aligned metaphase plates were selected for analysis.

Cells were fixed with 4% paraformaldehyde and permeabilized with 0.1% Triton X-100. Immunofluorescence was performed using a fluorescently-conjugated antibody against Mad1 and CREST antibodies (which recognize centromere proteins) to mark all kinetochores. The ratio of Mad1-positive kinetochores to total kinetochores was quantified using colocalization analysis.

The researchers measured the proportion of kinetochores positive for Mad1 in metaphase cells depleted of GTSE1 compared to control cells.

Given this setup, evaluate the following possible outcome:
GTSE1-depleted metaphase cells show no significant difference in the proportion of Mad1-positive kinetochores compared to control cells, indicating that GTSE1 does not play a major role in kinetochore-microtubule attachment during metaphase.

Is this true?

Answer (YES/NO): NO